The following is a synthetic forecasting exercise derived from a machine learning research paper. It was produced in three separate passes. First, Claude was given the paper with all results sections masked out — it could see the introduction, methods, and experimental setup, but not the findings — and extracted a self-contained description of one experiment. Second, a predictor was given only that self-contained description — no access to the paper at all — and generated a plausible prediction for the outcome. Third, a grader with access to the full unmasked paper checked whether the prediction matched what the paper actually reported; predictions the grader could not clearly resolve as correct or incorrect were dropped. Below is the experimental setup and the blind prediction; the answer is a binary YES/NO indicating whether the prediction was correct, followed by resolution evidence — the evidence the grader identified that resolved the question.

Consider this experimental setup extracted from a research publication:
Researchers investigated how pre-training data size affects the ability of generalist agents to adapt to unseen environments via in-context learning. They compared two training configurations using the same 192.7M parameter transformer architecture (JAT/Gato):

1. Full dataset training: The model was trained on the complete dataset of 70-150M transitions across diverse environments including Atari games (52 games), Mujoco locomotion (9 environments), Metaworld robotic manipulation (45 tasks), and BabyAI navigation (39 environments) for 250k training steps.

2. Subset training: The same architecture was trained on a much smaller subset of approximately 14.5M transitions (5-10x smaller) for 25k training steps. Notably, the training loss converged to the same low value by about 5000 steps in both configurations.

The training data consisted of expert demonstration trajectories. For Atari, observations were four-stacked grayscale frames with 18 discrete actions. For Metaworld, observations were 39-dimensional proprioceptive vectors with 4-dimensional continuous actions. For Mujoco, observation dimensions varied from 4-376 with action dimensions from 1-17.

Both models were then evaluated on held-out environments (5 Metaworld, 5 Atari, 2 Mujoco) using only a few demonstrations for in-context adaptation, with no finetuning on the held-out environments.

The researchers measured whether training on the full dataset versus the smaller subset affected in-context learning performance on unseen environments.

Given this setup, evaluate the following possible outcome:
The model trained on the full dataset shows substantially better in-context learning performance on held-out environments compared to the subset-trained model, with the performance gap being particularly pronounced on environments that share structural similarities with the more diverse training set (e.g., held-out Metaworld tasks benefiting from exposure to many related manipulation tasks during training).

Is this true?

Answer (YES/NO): NO